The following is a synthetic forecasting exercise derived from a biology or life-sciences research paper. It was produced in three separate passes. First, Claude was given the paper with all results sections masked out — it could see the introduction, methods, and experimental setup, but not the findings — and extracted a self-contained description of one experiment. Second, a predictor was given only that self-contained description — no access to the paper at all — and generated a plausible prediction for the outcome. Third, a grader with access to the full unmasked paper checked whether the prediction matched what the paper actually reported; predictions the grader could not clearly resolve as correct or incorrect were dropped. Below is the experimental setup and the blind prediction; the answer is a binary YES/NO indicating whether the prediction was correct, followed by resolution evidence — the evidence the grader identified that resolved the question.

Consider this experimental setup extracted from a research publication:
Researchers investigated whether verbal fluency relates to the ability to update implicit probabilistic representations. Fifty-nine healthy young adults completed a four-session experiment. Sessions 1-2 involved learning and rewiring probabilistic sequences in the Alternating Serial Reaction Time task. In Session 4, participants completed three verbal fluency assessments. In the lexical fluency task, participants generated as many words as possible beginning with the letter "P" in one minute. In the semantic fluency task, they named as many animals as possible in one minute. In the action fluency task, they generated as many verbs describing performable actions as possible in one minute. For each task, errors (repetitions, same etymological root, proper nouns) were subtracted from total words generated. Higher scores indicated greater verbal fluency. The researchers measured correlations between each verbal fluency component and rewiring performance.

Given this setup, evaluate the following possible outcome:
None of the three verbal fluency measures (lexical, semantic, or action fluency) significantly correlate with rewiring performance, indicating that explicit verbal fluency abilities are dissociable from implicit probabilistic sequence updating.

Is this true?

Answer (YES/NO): NO